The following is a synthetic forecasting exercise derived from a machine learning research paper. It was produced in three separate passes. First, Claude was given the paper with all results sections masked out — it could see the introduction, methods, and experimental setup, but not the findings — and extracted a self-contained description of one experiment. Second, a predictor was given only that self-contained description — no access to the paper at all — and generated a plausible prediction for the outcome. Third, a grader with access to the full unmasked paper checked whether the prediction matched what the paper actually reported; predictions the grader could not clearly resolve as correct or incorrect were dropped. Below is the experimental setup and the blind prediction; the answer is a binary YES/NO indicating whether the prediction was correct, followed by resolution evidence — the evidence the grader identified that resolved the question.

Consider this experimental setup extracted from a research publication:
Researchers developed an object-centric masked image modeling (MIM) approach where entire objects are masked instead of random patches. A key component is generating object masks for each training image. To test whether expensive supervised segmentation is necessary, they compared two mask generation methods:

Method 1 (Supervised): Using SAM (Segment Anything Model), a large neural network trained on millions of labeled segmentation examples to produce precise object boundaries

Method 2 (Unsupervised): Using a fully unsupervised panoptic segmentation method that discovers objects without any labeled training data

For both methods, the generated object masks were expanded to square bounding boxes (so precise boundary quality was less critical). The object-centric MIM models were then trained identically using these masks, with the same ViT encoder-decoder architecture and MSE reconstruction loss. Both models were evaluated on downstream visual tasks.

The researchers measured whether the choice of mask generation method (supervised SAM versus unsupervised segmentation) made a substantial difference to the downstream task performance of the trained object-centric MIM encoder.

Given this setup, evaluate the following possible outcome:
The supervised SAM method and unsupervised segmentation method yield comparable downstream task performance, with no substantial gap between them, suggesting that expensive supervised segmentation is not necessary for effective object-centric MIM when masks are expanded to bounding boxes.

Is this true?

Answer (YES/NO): YES